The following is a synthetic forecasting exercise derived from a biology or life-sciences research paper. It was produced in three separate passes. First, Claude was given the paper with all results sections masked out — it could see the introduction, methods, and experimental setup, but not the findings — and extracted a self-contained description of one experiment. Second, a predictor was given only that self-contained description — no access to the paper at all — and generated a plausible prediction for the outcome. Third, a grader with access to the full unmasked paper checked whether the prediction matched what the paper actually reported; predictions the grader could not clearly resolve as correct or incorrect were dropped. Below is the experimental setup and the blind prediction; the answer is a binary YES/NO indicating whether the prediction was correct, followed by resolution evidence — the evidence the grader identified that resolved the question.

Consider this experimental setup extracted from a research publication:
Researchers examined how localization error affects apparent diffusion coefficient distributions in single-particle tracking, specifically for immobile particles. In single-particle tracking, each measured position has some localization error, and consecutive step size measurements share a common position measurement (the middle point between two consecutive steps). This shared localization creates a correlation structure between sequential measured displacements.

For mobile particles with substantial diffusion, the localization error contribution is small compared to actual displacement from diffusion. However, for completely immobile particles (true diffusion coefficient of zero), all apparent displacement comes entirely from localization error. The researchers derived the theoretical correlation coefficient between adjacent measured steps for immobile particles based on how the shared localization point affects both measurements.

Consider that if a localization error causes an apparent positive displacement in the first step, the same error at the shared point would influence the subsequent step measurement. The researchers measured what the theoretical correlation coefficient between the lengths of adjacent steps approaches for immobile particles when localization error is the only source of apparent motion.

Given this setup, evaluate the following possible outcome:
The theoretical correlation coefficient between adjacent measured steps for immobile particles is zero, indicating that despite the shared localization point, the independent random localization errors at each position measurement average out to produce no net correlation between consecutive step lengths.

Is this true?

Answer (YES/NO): NO